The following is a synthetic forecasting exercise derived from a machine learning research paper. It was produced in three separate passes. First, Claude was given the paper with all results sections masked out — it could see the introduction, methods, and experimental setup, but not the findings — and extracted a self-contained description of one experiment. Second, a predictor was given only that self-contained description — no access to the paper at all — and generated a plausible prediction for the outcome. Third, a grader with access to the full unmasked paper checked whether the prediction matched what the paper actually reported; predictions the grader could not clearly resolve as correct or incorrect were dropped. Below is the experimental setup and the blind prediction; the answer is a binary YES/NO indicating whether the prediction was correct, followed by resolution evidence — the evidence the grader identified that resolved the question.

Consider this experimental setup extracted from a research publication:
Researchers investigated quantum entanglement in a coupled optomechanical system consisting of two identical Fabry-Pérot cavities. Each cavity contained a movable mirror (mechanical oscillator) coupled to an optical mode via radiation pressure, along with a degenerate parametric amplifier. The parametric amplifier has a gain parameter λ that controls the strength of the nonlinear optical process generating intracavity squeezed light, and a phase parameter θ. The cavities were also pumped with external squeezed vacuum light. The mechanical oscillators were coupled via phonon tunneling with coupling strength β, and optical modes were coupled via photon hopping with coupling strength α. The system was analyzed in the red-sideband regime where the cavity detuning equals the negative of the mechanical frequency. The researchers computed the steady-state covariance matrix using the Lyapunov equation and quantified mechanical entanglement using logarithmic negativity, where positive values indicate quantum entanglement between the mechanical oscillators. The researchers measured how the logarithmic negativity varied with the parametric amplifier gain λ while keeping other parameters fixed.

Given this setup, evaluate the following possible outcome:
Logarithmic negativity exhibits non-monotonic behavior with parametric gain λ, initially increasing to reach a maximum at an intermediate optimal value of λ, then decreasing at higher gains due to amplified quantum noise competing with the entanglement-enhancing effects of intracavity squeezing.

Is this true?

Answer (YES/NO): YES